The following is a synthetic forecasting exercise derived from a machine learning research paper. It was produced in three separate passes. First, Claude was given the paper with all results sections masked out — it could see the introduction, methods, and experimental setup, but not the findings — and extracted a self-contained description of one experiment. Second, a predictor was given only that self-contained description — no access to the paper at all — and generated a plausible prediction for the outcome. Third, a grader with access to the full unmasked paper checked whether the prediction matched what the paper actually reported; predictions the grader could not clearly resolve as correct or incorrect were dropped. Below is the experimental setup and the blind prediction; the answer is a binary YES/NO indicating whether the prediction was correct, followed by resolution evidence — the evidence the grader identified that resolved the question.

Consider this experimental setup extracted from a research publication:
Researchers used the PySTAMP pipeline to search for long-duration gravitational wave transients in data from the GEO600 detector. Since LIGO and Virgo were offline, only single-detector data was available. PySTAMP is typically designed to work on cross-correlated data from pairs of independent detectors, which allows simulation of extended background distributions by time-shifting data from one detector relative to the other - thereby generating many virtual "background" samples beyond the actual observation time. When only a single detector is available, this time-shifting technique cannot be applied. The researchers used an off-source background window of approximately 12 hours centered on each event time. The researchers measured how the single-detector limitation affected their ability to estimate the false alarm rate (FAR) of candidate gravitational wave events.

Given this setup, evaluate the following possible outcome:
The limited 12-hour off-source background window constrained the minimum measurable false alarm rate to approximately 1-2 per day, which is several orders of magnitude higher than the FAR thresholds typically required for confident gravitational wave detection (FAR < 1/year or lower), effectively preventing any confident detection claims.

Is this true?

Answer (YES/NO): NO